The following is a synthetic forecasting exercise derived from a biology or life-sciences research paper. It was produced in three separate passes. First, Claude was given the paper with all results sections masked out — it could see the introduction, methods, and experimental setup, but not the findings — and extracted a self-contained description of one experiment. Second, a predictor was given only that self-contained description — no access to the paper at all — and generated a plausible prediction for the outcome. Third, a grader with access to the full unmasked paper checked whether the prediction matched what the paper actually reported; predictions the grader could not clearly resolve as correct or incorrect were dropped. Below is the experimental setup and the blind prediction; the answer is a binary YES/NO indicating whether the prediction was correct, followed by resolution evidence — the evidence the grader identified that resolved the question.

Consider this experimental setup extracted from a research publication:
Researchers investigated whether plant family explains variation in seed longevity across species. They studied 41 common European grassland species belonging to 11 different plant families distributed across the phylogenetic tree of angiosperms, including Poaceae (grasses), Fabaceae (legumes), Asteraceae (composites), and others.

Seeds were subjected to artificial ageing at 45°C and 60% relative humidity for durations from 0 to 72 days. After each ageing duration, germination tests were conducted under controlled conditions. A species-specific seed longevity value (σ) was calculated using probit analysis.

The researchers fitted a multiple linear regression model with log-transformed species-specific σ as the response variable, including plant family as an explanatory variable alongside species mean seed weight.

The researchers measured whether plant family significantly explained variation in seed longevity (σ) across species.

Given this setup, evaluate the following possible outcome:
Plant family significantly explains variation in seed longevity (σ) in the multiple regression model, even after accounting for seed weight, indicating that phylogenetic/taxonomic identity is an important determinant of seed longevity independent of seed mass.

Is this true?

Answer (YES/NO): YES